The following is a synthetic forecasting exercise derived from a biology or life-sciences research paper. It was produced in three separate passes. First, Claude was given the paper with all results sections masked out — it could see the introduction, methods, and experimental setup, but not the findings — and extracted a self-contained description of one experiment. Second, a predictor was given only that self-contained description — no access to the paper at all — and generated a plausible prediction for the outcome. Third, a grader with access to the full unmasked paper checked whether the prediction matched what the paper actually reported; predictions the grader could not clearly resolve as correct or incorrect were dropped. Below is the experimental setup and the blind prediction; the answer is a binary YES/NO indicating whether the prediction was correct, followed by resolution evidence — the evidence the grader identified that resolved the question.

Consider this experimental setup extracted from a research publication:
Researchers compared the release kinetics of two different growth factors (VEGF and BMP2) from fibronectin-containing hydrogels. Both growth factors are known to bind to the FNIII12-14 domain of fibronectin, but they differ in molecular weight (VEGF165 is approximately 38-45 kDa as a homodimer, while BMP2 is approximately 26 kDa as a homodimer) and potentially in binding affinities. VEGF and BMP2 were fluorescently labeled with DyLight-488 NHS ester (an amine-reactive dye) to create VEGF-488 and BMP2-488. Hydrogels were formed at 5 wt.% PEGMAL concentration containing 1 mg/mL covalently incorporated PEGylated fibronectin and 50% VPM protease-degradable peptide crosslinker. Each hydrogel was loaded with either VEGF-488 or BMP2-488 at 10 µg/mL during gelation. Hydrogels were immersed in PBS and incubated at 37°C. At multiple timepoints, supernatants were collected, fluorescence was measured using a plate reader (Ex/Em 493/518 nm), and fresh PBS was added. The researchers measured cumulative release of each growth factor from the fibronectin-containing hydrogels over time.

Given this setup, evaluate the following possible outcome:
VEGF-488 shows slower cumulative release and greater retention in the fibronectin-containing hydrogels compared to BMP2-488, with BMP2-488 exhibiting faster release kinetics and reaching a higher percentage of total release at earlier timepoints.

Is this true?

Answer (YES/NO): YES